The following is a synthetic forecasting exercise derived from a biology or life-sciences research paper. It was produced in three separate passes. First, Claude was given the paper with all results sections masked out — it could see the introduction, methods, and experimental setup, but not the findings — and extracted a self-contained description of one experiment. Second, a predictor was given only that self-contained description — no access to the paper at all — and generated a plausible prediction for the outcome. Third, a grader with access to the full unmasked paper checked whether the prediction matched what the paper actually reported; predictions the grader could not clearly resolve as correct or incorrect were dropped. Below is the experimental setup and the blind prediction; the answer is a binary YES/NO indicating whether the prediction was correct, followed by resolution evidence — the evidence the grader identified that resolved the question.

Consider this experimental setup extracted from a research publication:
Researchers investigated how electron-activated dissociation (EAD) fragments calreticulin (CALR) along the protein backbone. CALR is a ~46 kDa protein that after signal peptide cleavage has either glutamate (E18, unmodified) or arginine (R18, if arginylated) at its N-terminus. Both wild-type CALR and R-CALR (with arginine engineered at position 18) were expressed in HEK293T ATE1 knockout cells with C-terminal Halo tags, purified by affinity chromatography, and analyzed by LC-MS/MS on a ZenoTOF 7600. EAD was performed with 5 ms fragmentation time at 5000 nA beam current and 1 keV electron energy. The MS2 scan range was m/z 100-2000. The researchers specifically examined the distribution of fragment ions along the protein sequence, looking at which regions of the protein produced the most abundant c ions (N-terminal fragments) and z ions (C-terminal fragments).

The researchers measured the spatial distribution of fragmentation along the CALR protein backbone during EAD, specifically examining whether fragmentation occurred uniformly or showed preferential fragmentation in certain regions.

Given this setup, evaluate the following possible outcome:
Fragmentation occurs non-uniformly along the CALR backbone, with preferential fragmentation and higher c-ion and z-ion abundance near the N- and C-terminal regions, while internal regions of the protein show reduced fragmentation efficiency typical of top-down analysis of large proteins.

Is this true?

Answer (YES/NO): YES